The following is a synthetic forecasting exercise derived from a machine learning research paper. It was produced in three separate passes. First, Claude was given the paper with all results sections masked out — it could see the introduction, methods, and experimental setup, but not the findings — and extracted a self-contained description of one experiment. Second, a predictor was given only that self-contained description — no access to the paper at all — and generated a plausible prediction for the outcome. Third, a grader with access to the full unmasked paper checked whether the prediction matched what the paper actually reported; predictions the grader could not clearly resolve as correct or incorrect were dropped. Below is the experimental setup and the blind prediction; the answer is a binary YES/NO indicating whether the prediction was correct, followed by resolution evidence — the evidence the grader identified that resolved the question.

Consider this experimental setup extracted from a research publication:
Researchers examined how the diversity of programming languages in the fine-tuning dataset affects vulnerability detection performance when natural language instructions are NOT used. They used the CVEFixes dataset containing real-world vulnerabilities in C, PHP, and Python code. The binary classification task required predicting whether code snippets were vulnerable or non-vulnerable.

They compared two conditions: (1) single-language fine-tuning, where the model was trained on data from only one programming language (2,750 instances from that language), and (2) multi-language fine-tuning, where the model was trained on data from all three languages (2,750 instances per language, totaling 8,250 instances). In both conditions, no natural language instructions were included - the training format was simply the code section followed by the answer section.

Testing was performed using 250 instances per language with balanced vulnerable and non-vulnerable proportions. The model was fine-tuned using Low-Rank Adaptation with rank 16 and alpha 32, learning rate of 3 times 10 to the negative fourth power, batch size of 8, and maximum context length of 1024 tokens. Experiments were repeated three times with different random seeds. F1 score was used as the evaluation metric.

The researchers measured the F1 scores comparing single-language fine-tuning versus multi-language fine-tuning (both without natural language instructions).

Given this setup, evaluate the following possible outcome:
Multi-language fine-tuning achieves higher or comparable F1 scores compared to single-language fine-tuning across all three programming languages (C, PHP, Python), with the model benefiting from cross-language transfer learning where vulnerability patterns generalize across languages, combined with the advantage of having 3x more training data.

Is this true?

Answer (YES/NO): NO